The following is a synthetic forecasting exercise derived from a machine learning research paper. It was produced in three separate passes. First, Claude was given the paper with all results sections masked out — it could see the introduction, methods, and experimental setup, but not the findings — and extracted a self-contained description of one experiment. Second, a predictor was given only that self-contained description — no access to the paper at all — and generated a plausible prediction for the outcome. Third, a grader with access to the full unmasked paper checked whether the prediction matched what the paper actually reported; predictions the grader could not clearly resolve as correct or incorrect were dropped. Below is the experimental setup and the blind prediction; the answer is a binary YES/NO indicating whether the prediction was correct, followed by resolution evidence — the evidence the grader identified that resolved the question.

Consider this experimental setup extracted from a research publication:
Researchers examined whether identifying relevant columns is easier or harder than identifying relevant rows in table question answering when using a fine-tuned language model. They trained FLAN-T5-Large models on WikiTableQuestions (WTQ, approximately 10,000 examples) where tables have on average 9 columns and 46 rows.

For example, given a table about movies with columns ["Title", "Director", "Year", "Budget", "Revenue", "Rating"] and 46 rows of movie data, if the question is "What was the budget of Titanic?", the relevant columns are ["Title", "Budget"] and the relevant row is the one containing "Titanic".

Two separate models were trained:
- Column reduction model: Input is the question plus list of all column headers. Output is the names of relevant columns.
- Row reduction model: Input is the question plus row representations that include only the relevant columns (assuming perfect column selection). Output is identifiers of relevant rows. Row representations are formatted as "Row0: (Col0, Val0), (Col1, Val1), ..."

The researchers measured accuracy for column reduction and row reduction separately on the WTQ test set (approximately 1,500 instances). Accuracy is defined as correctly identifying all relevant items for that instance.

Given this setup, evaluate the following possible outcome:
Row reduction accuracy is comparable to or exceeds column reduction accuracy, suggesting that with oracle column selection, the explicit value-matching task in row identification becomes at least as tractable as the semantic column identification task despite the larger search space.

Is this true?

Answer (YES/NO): YES